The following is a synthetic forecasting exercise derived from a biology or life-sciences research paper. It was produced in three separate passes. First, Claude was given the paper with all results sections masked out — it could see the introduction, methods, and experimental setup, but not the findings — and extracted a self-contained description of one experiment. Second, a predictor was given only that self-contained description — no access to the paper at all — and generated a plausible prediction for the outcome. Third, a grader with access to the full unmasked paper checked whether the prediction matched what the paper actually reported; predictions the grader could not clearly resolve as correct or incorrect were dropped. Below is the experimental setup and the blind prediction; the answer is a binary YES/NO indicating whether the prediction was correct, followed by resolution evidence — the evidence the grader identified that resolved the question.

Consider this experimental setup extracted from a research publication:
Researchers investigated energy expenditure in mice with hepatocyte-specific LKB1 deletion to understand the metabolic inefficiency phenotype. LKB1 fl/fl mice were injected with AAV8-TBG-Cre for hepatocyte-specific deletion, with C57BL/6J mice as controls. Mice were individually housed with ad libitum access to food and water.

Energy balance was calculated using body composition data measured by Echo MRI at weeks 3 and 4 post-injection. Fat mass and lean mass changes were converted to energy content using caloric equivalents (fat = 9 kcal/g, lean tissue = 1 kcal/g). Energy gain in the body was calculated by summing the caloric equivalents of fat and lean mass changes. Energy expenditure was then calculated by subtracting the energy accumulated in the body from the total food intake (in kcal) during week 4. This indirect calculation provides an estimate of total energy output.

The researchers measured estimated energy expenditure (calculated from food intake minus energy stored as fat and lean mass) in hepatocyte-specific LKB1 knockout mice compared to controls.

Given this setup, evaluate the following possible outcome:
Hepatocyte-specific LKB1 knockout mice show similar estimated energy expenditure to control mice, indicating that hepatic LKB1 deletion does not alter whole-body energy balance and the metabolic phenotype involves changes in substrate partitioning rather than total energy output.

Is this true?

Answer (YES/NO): NO